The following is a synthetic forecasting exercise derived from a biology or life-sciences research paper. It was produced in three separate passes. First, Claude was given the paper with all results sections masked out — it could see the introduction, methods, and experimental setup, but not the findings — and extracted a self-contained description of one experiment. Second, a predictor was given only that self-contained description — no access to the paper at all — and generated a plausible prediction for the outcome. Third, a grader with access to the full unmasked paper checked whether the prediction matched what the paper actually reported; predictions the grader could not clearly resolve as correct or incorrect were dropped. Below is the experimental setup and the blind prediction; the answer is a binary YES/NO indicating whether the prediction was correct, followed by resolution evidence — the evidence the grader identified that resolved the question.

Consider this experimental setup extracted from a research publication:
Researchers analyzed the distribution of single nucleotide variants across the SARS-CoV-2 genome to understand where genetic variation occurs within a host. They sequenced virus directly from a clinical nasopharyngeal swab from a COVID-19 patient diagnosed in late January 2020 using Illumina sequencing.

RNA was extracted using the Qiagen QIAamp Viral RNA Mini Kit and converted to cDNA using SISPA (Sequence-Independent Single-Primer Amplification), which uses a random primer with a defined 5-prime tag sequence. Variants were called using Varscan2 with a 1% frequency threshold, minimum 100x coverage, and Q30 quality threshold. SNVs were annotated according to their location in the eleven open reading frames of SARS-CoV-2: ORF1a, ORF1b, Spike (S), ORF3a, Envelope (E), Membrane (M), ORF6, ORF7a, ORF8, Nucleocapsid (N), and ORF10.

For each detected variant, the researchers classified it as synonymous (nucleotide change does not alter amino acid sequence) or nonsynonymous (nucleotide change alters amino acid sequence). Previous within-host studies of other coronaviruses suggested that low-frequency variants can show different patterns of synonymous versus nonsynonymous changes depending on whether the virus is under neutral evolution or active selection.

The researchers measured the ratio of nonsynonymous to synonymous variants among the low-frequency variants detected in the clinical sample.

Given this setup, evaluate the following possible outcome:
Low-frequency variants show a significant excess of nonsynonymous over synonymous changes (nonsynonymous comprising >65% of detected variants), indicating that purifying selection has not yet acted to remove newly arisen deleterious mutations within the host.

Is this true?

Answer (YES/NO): NO